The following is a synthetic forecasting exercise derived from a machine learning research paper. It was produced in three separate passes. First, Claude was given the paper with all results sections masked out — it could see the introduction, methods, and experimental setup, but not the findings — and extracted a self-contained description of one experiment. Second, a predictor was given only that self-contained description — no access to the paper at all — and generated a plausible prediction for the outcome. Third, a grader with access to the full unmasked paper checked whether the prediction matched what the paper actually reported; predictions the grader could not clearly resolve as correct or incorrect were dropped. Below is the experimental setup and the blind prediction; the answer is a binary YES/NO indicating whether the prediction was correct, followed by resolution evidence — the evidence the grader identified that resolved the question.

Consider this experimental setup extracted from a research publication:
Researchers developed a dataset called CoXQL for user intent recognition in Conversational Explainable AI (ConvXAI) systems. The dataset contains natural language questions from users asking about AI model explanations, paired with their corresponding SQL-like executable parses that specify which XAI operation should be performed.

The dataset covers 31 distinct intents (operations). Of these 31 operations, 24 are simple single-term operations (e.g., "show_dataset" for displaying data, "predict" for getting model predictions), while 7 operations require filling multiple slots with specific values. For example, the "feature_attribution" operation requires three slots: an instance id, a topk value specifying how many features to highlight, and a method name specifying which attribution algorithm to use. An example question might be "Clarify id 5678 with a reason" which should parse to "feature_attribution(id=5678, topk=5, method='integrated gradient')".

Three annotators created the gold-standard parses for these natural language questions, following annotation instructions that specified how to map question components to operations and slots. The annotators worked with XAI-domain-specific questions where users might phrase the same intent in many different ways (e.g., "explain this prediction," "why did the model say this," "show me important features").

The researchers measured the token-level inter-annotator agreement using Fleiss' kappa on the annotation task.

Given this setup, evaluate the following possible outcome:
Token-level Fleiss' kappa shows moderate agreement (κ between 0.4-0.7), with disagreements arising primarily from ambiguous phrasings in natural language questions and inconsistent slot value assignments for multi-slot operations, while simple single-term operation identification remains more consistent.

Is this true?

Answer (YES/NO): NO